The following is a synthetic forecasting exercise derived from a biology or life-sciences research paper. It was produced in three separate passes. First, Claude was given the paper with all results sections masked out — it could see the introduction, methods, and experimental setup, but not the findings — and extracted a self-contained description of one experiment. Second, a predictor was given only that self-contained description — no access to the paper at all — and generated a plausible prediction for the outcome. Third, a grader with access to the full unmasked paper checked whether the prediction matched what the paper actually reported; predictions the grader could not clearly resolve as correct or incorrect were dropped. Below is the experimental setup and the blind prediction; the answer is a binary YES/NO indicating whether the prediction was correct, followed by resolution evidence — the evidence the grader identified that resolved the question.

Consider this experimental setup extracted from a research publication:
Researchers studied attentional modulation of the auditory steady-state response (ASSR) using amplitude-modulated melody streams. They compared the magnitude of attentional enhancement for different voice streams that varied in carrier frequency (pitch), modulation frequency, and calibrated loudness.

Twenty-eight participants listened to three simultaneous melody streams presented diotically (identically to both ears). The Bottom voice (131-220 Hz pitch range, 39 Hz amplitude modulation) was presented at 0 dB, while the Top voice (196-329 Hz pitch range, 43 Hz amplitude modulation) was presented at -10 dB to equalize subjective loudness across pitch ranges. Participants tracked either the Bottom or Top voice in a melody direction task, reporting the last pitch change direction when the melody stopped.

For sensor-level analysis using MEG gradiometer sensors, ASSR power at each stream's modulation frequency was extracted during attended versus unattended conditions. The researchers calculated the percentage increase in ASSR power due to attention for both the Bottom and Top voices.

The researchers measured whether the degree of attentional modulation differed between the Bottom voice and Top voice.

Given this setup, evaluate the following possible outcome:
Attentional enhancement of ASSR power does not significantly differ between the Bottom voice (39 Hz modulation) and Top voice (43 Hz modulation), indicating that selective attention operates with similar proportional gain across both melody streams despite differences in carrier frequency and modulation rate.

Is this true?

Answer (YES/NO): NO